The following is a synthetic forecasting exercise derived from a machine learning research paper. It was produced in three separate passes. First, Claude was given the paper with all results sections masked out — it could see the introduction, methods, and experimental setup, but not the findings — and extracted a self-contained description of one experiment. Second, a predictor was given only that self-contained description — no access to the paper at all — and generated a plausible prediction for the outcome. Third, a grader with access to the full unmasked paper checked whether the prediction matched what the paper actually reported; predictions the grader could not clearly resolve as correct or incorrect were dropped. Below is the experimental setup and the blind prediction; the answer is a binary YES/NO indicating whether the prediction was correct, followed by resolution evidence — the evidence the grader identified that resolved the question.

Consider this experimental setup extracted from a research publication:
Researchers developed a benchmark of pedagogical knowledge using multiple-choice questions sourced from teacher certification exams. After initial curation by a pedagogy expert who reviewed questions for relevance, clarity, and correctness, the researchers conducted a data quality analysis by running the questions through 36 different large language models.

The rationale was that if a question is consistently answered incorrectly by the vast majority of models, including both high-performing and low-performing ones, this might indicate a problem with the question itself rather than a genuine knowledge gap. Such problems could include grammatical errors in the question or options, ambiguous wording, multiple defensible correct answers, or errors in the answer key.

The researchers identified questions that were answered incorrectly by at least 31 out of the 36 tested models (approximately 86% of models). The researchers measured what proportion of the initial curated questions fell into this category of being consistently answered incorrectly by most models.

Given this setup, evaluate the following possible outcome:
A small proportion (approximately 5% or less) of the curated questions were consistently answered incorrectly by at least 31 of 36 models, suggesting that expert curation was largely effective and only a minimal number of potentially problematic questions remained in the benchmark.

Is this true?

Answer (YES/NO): NO